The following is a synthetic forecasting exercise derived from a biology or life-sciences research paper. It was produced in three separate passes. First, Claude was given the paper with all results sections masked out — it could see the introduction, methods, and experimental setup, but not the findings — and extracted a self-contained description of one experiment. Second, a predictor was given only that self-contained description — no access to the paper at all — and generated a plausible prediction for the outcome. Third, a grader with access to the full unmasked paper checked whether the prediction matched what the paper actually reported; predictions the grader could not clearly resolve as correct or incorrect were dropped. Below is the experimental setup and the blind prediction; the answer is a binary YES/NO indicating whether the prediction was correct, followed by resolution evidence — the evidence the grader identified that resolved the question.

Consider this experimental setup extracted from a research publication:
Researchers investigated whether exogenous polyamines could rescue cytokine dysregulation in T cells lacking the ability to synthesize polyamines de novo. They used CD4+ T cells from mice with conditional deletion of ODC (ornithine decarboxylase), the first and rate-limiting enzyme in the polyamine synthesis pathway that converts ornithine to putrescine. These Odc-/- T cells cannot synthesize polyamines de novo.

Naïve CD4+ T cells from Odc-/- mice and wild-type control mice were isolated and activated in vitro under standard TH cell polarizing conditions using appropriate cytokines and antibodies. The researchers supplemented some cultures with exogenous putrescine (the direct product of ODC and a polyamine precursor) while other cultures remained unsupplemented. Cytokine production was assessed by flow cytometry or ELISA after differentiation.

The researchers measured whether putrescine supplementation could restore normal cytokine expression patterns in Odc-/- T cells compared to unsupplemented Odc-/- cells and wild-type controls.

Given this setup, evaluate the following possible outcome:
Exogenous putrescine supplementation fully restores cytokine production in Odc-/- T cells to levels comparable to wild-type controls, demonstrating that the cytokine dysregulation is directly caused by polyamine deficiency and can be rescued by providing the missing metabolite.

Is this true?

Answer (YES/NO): YES